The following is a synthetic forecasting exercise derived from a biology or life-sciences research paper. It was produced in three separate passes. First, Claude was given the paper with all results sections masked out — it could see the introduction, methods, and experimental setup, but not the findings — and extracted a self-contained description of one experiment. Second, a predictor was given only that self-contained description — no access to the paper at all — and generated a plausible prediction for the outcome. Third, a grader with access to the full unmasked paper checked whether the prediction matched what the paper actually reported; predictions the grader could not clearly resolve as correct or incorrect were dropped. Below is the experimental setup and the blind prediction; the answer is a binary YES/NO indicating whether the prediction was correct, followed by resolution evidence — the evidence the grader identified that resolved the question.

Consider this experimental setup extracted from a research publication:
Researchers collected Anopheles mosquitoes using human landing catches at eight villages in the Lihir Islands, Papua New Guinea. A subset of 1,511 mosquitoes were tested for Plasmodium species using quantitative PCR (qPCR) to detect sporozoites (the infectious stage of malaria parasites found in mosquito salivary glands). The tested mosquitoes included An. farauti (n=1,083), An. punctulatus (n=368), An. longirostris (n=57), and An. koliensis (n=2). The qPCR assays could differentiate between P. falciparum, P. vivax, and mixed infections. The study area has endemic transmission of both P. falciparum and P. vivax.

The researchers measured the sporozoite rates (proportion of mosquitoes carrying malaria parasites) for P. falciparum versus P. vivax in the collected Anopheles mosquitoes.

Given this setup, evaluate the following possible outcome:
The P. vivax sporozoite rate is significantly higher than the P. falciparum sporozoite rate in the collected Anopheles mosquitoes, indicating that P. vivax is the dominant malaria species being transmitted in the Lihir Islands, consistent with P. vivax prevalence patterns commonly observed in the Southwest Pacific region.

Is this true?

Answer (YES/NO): NO